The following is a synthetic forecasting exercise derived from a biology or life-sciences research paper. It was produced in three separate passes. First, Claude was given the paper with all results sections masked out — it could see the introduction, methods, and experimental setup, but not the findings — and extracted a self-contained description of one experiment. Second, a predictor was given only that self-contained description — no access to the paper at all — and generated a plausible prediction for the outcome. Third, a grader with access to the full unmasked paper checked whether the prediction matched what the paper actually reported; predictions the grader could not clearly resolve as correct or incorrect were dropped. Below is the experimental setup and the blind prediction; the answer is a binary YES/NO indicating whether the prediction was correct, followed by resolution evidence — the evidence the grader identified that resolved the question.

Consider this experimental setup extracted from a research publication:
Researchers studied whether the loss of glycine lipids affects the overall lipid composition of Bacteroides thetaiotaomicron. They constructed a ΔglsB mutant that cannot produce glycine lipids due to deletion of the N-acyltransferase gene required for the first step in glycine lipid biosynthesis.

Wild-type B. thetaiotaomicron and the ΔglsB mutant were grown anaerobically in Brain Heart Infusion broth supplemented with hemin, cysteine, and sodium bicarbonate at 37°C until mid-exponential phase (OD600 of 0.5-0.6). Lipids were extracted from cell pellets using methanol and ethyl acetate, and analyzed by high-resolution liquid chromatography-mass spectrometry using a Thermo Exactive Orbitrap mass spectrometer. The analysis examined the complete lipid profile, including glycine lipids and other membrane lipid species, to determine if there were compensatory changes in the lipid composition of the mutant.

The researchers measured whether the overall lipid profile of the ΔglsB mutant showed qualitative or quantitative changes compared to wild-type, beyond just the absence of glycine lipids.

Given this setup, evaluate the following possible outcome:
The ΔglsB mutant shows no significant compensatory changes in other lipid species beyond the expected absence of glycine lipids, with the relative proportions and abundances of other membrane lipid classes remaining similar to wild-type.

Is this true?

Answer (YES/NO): NO